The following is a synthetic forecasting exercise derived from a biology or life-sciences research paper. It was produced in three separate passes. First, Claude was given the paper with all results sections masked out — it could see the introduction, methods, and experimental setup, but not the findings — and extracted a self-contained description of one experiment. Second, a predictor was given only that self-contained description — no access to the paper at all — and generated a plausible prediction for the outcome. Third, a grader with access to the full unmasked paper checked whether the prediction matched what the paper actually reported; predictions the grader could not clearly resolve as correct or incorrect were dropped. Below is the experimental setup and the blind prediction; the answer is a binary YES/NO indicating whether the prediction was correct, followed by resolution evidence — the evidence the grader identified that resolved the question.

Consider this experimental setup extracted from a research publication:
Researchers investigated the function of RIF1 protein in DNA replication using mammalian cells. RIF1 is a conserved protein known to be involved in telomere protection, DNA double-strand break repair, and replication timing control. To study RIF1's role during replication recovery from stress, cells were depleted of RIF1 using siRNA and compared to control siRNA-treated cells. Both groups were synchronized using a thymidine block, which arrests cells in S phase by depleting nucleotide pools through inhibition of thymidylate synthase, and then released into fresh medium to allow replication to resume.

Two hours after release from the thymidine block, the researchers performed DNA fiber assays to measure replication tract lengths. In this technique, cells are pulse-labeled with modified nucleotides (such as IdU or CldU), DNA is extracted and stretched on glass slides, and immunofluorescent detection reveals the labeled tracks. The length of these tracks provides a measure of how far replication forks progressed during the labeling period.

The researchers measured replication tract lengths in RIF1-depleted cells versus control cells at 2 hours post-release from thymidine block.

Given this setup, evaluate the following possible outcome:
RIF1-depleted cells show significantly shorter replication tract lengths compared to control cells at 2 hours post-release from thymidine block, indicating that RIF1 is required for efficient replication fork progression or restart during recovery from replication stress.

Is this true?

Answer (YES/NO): NO